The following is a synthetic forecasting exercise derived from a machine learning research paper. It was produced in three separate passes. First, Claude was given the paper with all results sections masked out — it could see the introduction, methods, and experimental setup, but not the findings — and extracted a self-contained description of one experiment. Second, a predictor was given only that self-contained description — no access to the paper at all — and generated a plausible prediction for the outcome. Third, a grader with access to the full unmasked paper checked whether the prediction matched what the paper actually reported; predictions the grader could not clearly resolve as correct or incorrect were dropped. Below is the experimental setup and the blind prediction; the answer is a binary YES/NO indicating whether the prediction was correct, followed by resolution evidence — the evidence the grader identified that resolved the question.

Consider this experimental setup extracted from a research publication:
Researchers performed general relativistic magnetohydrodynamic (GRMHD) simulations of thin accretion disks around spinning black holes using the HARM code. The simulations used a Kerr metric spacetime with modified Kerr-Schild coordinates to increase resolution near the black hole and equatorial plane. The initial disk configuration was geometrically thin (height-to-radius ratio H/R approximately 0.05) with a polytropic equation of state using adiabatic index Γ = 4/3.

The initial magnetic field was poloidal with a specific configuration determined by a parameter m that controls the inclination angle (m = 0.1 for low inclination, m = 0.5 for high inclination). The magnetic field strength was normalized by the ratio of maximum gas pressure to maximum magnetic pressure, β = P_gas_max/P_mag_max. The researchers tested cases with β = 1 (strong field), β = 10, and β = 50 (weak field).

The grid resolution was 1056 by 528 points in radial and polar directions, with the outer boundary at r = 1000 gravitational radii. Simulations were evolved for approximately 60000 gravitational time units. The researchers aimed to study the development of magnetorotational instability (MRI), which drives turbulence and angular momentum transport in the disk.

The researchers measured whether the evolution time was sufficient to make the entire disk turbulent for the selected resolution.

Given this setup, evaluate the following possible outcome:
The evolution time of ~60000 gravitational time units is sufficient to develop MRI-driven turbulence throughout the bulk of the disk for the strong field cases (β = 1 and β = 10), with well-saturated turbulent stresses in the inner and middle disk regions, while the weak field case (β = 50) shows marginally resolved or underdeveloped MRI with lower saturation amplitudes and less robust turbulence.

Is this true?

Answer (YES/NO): NO